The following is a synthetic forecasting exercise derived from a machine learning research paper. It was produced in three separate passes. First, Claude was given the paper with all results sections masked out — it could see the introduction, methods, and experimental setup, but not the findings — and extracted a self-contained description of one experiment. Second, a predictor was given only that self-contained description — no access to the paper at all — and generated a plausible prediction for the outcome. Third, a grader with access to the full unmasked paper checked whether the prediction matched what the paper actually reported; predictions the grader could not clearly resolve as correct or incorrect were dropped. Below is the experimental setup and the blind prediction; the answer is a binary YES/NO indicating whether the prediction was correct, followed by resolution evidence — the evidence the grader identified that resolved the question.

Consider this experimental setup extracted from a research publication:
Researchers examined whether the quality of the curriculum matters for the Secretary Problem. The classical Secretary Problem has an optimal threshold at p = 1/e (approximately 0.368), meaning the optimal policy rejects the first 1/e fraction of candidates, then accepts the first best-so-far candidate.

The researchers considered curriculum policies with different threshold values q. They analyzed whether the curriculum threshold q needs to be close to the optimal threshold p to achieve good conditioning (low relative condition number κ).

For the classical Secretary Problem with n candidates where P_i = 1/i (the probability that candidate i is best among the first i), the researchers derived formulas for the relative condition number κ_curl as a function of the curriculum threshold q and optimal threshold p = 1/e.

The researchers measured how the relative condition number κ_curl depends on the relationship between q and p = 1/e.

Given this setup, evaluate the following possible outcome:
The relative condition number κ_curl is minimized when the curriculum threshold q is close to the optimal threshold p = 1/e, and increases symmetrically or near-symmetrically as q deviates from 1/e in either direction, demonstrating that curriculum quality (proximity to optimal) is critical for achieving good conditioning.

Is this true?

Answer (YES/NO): NO